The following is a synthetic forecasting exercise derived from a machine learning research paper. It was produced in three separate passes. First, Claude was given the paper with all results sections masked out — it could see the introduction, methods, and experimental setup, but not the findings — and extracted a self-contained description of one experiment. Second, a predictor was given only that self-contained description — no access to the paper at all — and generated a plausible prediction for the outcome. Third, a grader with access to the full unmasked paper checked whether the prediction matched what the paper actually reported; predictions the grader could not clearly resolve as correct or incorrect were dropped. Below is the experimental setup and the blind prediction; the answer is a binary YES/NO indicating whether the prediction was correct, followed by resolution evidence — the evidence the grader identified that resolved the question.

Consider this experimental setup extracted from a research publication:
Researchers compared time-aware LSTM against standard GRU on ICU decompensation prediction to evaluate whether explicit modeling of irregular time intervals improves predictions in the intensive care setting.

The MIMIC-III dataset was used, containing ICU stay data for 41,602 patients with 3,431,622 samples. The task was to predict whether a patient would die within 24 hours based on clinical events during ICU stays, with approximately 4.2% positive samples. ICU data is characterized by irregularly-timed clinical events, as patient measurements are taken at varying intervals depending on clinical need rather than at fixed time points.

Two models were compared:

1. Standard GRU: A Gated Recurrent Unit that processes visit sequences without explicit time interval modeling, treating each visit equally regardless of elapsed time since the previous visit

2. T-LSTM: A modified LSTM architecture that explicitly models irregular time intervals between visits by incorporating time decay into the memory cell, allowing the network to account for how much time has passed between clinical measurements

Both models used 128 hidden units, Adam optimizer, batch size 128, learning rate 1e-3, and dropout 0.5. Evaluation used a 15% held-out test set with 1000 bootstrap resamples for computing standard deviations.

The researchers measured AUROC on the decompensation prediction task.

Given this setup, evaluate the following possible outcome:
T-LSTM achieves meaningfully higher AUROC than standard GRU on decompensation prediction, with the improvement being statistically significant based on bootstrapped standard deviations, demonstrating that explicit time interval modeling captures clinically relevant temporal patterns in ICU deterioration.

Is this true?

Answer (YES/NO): NO